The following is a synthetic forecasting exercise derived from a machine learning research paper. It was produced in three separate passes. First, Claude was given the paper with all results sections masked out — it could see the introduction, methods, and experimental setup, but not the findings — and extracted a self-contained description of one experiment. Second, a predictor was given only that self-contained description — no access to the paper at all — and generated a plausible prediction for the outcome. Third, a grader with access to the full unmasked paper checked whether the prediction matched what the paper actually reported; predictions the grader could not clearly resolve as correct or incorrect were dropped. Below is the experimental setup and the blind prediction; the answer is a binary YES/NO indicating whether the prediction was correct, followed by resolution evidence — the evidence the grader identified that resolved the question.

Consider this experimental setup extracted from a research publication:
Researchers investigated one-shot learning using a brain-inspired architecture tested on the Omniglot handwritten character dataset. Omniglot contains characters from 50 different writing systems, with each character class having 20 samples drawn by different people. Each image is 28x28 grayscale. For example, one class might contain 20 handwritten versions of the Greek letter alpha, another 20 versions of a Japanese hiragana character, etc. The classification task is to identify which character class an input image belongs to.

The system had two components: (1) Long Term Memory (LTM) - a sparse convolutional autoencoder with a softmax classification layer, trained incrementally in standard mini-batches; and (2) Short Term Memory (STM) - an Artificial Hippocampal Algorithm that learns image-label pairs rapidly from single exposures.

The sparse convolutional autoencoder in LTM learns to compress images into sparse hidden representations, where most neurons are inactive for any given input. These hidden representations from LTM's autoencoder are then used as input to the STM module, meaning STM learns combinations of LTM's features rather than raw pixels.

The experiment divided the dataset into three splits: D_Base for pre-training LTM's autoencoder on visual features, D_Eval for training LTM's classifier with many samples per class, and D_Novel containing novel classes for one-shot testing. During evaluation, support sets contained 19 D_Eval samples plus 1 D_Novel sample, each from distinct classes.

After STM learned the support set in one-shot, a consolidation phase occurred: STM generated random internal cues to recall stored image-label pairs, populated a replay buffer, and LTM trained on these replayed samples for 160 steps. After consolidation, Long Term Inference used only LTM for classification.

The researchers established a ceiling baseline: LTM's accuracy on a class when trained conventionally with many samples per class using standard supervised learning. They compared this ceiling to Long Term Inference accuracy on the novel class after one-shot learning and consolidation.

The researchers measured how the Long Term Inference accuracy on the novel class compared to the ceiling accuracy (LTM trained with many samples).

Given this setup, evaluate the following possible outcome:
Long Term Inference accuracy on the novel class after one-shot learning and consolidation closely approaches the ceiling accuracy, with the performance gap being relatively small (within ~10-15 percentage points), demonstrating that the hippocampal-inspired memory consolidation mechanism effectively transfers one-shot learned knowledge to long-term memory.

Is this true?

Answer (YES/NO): NO